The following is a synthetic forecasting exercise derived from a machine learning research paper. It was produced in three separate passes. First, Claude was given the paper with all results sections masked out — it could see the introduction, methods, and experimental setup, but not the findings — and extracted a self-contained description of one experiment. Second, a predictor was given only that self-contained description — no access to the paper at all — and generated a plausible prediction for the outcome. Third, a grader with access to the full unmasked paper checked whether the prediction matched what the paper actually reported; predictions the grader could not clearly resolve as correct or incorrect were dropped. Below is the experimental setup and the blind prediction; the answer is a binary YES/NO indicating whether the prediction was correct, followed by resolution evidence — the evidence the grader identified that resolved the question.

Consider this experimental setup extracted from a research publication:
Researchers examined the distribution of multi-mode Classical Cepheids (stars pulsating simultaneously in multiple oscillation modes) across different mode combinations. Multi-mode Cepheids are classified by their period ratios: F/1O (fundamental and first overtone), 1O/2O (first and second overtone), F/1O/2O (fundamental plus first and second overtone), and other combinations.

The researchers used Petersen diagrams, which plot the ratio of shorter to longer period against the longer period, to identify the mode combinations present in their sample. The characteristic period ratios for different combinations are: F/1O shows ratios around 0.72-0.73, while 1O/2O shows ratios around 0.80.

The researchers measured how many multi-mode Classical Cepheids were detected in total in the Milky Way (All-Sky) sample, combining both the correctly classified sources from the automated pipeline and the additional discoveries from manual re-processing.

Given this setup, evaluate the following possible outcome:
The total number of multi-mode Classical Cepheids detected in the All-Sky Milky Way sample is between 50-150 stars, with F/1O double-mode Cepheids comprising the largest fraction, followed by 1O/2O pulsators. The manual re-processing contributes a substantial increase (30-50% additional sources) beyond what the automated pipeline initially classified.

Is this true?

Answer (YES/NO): NO